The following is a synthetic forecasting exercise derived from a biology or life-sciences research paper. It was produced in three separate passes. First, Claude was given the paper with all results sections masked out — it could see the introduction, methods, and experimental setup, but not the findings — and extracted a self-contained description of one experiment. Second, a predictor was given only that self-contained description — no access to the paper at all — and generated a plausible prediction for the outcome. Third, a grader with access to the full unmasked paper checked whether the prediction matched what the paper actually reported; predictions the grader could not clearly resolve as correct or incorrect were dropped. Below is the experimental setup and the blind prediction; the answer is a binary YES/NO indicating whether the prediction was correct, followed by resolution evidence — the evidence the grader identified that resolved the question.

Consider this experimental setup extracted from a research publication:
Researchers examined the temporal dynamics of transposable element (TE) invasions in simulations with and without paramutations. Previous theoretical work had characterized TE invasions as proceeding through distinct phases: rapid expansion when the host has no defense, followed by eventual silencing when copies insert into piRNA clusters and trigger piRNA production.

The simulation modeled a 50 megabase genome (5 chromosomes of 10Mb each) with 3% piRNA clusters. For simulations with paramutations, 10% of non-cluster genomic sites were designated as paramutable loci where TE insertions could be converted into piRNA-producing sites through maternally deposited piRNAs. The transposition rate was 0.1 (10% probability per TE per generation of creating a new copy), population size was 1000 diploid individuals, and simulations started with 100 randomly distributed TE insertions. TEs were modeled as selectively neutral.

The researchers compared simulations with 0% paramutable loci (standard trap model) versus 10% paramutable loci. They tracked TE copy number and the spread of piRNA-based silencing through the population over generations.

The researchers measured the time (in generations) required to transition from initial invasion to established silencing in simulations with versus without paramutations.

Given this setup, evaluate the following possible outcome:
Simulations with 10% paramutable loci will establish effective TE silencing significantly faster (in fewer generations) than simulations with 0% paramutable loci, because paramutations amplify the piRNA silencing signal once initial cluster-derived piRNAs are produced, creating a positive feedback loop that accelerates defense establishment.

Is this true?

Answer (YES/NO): YES